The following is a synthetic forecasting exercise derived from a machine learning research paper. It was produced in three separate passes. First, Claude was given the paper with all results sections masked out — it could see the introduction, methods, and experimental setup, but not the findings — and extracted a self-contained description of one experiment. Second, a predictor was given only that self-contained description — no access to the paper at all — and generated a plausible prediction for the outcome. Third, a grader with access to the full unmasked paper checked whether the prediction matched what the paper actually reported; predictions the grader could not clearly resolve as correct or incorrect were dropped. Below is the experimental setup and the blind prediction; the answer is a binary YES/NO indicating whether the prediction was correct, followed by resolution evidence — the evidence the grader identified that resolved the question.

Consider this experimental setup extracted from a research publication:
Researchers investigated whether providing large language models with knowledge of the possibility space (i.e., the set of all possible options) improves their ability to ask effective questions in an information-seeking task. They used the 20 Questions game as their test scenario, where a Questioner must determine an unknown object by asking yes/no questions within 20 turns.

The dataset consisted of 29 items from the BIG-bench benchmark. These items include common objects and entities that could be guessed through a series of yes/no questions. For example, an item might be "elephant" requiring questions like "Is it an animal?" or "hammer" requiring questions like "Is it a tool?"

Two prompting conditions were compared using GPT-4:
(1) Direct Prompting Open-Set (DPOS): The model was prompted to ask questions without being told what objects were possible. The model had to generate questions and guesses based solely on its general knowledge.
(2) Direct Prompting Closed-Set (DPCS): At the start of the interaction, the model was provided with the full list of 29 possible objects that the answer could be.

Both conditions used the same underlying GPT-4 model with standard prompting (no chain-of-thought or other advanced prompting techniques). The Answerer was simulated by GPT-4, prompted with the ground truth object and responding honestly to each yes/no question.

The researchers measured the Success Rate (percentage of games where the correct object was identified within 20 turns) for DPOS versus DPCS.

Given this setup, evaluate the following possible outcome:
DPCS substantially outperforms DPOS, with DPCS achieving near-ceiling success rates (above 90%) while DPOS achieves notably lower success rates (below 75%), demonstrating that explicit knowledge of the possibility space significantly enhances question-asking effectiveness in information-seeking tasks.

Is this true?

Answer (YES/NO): NO